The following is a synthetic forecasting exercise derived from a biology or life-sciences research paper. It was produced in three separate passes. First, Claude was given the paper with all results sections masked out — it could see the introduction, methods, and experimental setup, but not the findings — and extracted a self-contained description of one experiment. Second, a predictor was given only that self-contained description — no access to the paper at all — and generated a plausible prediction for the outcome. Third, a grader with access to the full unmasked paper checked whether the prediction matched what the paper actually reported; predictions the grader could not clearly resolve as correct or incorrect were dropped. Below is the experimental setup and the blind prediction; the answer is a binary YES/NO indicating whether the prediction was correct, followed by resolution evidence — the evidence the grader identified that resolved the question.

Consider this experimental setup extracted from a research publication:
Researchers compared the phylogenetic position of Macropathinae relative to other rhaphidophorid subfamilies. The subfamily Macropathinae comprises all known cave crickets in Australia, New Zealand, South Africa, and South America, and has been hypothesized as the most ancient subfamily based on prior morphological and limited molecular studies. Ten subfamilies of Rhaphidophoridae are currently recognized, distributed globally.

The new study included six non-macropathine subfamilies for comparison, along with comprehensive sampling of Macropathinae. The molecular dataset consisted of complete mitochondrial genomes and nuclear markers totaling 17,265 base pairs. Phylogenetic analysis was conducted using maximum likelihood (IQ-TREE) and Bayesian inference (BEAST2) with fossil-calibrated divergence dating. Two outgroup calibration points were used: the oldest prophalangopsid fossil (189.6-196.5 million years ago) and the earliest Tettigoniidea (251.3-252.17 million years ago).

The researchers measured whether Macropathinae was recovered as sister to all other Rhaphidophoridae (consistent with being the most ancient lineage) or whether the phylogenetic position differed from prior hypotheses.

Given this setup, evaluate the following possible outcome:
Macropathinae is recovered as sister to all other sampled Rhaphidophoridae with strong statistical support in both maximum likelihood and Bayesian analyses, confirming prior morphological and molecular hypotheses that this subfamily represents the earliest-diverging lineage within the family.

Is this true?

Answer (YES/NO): NO